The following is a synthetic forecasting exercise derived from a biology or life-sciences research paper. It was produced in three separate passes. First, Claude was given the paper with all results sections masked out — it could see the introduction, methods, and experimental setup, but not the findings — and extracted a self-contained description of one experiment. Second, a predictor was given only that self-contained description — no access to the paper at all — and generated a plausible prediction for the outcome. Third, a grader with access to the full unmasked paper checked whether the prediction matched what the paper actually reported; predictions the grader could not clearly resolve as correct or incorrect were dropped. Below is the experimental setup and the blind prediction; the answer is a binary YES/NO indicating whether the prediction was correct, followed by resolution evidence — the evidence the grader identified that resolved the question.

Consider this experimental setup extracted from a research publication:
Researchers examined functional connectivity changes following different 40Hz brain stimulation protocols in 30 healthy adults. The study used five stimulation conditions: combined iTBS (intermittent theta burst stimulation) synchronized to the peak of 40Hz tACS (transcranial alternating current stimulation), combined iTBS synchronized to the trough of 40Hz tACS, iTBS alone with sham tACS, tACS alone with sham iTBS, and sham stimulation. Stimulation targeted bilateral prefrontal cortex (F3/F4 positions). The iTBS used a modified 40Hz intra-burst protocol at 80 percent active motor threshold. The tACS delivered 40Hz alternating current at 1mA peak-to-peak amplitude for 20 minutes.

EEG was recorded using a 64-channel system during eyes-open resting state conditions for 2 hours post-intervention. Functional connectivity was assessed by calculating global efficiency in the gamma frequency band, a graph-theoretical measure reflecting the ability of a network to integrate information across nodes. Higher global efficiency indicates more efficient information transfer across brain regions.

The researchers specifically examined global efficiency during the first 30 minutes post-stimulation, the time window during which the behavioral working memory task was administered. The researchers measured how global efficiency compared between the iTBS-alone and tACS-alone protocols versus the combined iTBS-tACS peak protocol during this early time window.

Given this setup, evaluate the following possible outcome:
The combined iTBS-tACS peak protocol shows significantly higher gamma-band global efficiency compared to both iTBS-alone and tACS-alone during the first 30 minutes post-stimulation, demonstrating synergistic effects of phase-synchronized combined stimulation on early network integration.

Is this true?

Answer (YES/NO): NO